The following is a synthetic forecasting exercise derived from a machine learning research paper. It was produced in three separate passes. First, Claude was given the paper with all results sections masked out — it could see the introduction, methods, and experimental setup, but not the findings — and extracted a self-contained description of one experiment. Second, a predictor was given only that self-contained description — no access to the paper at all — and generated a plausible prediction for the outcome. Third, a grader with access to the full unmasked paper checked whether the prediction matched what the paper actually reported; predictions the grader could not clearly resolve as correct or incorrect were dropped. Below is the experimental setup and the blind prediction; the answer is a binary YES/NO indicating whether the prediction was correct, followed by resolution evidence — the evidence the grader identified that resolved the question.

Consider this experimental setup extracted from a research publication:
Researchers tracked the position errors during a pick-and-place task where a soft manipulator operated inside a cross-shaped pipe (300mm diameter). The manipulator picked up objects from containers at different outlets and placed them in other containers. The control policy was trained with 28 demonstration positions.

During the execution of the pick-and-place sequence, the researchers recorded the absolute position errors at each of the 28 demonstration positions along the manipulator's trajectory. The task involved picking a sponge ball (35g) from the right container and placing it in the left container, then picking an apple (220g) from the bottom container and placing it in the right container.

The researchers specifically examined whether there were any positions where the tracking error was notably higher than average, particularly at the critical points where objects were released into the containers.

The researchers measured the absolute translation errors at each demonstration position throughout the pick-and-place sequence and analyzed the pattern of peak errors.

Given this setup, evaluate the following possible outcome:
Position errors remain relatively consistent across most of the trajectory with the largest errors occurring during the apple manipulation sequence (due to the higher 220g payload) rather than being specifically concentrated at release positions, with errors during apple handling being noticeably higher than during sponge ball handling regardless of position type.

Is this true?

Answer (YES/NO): NO